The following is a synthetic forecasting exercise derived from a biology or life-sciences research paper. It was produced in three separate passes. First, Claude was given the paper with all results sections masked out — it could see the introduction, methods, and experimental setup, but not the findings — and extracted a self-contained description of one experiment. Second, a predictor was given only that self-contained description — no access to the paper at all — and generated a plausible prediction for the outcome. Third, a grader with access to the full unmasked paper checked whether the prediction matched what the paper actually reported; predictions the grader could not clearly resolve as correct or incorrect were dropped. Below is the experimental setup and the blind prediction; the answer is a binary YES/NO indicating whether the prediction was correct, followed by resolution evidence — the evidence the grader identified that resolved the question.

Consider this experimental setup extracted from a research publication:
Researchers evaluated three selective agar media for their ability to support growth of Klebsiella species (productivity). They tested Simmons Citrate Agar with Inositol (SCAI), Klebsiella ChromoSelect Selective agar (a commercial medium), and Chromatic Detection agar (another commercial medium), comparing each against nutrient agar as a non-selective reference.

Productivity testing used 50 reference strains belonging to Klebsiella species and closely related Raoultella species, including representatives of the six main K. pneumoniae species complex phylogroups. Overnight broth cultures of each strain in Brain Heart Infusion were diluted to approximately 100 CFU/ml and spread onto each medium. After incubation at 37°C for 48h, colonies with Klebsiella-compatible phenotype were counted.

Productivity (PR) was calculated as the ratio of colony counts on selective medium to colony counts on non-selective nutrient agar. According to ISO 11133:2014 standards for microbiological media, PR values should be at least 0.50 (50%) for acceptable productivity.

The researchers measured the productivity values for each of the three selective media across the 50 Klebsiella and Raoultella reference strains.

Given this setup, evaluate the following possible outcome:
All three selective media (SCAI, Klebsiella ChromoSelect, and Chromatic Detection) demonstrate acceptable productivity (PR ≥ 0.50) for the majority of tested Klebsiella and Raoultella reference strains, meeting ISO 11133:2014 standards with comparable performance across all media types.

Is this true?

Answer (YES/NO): YES